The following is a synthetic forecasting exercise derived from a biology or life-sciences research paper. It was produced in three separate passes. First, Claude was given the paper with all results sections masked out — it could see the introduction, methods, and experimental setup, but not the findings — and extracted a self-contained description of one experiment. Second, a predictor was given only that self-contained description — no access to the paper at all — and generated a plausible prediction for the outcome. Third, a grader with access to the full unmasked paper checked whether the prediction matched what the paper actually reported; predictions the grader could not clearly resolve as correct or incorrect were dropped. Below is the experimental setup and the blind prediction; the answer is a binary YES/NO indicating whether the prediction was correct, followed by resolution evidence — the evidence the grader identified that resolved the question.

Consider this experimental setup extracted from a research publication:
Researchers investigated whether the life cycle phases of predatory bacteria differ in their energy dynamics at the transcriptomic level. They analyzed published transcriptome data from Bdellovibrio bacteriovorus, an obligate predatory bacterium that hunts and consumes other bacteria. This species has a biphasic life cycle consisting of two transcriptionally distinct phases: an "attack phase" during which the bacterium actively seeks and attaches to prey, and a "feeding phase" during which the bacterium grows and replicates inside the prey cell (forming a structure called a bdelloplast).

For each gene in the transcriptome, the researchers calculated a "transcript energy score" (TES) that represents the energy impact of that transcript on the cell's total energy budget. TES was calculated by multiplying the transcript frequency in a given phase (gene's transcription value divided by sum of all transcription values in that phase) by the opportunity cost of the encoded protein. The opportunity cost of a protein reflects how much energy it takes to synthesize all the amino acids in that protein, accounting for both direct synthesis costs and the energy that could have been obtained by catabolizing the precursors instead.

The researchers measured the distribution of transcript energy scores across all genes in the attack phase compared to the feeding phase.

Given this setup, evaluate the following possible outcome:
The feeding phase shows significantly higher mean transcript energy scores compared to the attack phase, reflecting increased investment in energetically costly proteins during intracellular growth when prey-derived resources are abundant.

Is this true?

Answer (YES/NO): NO